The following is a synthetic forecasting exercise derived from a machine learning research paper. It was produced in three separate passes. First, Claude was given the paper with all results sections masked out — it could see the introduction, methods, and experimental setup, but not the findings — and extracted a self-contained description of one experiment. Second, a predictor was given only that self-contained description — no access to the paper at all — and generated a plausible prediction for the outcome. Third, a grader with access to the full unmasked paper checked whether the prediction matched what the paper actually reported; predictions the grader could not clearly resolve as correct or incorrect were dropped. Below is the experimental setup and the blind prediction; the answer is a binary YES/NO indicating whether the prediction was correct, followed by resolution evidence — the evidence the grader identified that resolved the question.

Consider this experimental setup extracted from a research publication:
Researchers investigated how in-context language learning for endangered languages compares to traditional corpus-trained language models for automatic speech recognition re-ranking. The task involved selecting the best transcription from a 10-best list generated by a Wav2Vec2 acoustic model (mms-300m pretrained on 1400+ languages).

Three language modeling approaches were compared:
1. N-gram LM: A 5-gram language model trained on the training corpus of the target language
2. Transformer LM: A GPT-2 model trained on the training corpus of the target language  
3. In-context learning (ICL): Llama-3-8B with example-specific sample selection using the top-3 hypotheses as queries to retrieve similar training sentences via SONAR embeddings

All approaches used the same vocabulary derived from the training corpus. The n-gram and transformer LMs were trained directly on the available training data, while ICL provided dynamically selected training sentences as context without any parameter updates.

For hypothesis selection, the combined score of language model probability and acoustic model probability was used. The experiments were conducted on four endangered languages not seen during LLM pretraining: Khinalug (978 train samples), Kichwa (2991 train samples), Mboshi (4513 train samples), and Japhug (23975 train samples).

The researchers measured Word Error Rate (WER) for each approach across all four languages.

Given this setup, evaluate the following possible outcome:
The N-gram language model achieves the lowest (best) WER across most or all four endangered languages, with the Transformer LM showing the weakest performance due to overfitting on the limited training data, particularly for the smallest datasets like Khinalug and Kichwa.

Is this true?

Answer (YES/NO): NO